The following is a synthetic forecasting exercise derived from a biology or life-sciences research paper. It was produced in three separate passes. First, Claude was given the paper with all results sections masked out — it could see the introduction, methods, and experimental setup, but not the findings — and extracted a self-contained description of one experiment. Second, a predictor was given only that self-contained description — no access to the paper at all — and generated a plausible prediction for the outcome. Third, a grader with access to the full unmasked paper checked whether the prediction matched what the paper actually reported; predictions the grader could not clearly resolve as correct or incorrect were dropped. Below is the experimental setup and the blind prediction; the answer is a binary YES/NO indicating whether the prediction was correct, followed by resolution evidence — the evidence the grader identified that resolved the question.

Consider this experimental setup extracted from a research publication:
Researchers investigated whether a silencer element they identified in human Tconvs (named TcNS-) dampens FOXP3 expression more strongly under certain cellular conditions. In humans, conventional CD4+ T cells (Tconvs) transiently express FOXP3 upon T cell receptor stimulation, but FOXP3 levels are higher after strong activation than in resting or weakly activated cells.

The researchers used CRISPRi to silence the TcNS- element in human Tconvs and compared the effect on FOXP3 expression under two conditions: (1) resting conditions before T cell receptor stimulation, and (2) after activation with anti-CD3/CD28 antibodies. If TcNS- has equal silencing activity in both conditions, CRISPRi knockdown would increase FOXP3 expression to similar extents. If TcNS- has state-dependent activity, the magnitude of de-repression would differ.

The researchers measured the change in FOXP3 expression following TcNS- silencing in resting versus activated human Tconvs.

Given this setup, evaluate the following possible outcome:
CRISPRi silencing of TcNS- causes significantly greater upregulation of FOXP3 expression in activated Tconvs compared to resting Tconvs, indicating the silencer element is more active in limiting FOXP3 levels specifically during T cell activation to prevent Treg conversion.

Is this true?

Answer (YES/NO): NO